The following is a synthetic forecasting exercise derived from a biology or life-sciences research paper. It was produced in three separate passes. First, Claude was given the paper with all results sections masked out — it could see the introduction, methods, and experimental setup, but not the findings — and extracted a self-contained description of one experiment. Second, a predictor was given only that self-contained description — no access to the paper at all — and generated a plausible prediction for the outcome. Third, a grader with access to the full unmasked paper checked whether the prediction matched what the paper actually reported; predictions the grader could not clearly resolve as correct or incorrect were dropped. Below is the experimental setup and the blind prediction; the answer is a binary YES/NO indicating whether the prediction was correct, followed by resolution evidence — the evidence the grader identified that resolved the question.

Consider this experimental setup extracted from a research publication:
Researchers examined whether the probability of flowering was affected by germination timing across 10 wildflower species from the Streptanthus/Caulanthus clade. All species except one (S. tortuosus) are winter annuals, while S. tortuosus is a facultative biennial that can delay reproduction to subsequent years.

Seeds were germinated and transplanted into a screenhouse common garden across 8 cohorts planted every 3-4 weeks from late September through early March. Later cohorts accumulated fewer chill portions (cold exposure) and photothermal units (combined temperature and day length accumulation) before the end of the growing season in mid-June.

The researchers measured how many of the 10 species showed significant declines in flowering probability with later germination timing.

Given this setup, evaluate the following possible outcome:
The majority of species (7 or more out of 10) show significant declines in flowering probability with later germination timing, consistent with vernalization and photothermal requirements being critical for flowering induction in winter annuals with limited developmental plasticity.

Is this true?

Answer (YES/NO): NO